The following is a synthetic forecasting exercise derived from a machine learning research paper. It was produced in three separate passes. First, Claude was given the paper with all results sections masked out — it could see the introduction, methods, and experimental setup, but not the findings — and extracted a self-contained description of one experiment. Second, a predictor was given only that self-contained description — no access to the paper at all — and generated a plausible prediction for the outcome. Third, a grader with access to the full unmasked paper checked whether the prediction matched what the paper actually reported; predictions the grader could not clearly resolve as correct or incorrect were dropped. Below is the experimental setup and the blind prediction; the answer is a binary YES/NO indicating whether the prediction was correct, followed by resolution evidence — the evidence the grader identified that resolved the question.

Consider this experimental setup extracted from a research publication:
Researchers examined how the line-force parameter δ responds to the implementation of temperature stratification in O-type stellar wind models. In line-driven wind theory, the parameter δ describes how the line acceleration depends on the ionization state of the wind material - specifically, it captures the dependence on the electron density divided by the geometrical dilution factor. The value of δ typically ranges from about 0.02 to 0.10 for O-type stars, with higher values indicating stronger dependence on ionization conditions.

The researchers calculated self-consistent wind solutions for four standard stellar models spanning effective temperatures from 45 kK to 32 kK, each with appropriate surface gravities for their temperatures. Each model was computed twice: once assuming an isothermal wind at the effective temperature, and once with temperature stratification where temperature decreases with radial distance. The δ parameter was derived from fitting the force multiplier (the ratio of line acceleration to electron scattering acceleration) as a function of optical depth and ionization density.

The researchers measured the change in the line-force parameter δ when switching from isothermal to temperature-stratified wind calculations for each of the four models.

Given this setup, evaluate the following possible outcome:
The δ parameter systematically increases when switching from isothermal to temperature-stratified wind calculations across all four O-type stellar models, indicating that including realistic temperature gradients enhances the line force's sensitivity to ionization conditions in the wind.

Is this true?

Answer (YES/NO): NO